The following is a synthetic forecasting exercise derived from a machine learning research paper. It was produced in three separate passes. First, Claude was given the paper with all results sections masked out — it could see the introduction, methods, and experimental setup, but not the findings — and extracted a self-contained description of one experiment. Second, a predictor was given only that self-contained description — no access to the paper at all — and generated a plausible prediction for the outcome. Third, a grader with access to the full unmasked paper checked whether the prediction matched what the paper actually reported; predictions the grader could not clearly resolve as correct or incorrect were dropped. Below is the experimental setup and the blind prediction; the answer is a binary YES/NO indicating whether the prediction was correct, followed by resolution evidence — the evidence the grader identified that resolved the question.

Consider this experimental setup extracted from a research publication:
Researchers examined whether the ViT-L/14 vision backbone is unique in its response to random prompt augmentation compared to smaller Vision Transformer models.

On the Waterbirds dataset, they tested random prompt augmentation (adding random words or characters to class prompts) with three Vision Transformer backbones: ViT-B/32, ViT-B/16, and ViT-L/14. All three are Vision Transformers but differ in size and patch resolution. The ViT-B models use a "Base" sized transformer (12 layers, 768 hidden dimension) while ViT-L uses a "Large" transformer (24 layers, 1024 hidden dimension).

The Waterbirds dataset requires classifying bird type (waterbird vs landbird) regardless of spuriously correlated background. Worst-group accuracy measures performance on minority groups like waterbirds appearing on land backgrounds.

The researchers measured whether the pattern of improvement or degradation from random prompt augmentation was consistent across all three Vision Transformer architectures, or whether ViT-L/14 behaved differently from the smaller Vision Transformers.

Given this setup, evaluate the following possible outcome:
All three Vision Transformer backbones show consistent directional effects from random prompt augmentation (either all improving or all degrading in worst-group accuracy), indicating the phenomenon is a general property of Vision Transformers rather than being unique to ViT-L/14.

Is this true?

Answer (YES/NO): NO